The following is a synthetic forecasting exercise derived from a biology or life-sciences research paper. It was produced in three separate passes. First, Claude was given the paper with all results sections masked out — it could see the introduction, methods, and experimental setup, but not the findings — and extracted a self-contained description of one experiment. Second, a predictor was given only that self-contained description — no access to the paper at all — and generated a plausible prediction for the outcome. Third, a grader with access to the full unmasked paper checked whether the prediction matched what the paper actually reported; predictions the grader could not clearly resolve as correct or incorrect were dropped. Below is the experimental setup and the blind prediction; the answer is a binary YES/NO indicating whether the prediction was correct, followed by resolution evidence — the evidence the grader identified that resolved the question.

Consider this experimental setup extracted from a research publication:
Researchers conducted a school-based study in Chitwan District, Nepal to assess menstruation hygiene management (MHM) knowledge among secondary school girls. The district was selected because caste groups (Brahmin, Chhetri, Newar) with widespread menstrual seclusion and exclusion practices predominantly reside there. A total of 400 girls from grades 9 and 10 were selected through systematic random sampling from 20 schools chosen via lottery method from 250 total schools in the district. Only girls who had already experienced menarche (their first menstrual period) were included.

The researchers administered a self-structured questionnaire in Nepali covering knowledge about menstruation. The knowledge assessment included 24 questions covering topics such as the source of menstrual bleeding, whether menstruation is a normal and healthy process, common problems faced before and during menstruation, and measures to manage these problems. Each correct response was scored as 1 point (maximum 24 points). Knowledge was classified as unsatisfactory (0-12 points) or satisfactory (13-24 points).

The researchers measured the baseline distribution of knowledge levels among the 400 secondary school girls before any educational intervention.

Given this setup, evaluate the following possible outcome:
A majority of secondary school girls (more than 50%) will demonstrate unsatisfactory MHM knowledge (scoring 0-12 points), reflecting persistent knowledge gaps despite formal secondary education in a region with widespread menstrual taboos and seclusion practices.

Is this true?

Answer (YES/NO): YES